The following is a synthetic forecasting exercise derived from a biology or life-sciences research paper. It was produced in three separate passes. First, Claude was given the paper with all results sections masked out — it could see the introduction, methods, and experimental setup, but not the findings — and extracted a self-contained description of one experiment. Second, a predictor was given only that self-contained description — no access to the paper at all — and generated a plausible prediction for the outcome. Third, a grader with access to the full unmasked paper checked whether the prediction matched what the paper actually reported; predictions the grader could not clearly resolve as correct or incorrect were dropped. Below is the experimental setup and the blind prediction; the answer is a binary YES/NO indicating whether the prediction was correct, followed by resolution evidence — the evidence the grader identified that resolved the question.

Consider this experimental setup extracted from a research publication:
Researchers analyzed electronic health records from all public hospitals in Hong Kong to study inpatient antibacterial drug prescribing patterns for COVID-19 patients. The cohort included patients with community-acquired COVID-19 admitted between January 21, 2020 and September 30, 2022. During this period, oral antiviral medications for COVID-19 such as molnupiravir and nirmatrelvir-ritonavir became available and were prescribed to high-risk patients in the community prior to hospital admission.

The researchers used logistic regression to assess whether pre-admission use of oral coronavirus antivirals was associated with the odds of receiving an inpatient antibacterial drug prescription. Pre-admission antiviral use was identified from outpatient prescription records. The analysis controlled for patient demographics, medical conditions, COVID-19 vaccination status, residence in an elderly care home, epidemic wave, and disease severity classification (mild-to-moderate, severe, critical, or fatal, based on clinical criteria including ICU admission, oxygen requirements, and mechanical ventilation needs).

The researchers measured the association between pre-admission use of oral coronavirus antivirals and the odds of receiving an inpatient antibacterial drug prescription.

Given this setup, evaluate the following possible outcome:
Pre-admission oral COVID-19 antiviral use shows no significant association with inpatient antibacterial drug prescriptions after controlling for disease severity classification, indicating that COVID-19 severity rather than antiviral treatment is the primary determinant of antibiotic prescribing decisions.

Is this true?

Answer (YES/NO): NO